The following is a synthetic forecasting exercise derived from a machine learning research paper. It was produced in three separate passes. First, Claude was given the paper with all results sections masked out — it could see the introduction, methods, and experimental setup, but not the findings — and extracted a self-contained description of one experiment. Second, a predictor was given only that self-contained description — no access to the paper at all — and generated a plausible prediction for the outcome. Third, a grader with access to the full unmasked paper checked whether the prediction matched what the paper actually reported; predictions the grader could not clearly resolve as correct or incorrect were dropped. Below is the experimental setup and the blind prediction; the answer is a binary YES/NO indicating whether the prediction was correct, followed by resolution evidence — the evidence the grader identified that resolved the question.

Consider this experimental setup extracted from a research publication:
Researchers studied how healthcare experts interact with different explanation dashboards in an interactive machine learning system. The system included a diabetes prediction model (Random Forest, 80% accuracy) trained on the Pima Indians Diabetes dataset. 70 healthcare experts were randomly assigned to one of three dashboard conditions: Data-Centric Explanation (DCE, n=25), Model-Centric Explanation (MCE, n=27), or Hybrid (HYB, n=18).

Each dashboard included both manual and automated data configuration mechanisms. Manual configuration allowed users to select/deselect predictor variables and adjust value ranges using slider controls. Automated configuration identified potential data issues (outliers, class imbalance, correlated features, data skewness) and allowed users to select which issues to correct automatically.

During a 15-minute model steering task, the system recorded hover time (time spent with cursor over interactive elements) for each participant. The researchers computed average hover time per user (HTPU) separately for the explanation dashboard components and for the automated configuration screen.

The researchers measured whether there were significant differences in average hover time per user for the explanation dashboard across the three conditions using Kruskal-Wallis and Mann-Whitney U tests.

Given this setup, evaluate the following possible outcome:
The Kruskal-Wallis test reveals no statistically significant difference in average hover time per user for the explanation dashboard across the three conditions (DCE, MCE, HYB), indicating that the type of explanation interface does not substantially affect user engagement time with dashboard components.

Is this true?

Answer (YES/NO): NO